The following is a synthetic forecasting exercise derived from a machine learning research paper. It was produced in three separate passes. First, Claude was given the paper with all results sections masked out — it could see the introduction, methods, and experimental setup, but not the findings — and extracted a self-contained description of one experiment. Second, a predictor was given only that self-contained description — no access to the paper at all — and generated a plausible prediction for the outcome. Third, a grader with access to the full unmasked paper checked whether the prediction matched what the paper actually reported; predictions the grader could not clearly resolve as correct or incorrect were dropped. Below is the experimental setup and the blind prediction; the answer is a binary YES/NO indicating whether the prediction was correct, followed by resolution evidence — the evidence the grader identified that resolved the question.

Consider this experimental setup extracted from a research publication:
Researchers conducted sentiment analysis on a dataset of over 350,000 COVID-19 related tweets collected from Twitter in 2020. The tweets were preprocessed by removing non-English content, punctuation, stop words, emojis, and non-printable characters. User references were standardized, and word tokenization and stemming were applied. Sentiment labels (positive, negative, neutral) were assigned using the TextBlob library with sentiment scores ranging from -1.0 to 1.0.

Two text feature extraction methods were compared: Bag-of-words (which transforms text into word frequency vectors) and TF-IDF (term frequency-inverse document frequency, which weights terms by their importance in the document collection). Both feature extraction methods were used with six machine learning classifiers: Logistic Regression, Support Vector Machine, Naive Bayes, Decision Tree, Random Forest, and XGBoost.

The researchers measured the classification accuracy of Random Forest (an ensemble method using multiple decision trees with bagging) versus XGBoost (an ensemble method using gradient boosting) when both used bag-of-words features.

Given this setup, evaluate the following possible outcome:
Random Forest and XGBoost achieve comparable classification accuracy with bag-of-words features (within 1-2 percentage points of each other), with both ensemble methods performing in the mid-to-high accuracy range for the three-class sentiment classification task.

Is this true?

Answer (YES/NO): NO